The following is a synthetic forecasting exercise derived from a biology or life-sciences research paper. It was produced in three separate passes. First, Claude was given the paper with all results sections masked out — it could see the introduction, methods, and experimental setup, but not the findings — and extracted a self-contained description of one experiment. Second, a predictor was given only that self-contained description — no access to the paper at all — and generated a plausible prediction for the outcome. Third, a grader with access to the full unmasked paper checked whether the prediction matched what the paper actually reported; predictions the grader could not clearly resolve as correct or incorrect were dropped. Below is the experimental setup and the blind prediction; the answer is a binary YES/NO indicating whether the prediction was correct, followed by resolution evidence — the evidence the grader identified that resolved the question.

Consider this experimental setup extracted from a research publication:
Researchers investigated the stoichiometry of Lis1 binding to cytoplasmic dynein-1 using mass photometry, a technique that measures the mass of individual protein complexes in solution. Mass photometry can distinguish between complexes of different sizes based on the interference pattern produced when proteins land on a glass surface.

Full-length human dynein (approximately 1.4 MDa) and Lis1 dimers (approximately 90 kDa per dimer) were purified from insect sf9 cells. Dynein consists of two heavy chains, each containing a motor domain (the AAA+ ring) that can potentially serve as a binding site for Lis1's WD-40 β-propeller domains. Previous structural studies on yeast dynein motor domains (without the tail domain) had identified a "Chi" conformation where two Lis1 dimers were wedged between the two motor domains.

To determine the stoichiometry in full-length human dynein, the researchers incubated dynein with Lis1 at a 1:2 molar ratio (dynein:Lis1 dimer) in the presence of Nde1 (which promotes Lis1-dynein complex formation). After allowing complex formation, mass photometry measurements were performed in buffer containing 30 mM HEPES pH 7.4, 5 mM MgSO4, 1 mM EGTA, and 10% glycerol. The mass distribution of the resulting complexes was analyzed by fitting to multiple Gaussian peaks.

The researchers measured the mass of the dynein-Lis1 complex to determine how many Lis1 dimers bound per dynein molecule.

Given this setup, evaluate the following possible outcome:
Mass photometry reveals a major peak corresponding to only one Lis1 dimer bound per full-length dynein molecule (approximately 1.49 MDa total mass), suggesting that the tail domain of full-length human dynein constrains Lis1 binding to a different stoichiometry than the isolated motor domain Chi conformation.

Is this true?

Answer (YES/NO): YES